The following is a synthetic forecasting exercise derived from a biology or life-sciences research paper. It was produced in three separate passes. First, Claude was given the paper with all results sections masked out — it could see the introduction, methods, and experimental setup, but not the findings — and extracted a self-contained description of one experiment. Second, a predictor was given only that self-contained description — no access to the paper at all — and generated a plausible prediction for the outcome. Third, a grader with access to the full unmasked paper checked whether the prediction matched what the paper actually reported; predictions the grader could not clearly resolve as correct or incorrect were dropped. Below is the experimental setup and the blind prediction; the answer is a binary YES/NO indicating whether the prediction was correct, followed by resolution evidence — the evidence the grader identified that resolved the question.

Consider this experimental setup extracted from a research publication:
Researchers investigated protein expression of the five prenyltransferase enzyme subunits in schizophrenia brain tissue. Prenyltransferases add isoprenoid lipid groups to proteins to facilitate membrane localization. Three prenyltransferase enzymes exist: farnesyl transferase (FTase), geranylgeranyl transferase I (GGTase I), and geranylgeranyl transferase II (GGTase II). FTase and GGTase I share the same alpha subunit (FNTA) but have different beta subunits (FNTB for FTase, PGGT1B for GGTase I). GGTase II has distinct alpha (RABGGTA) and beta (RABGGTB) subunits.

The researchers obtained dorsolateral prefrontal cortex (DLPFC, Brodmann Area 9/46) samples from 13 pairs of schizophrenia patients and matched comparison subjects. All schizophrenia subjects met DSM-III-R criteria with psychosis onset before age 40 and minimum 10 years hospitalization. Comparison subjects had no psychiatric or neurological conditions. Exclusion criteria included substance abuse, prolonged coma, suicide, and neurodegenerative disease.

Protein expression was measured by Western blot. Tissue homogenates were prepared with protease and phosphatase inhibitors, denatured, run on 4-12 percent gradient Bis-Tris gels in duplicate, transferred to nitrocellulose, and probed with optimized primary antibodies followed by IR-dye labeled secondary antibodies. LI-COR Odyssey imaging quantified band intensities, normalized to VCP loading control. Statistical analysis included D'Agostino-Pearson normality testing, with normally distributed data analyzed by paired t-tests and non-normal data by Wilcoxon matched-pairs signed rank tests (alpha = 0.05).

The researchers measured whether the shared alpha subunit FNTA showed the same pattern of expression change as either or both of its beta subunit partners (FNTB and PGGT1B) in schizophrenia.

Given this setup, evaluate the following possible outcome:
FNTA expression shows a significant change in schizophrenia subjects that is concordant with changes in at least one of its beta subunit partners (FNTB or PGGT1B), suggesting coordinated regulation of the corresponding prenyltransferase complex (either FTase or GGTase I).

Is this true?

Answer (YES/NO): YES